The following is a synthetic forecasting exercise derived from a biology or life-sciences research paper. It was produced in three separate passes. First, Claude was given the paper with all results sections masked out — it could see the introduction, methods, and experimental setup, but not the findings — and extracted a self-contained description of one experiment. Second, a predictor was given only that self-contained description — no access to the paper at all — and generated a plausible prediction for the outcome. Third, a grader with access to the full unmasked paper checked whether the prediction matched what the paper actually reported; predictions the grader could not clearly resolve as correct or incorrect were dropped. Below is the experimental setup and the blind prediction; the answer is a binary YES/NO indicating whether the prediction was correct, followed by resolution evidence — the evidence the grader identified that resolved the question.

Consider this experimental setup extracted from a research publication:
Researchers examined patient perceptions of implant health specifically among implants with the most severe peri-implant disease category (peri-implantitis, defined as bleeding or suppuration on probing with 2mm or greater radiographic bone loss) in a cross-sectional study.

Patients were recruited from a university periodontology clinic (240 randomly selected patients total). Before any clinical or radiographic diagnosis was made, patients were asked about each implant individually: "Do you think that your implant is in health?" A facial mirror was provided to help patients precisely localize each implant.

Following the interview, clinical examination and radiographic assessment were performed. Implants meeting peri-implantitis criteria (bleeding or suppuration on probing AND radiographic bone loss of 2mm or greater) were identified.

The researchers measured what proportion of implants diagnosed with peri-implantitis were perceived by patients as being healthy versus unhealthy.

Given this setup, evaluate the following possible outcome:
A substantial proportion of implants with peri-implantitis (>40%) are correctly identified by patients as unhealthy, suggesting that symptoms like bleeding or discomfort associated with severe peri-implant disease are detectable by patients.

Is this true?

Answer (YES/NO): NO